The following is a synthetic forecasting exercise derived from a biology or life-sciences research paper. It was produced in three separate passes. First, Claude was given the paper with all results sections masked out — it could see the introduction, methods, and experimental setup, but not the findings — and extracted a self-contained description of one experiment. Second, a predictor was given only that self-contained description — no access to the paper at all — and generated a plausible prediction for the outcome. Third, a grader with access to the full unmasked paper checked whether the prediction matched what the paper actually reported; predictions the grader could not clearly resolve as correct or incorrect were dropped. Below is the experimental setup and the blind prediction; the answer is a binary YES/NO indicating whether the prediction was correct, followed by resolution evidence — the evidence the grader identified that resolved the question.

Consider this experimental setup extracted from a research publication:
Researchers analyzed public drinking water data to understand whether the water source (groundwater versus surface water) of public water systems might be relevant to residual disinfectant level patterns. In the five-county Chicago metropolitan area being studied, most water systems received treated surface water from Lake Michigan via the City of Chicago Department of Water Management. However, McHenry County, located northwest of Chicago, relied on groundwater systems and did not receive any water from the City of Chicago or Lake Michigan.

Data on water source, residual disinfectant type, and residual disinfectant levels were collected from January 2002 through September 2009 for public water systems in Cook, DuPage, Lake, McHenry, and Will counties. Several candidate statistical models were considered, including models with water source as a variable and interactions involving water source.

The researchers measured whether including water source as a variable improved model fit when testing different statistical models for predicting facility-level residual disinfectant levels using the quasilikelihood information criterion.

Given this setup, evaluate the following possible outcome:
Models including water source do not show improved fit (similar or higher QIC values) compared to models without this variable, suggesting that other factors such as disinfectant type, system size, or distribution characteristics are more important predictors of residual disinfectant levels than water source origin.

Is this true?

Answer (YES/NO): YES